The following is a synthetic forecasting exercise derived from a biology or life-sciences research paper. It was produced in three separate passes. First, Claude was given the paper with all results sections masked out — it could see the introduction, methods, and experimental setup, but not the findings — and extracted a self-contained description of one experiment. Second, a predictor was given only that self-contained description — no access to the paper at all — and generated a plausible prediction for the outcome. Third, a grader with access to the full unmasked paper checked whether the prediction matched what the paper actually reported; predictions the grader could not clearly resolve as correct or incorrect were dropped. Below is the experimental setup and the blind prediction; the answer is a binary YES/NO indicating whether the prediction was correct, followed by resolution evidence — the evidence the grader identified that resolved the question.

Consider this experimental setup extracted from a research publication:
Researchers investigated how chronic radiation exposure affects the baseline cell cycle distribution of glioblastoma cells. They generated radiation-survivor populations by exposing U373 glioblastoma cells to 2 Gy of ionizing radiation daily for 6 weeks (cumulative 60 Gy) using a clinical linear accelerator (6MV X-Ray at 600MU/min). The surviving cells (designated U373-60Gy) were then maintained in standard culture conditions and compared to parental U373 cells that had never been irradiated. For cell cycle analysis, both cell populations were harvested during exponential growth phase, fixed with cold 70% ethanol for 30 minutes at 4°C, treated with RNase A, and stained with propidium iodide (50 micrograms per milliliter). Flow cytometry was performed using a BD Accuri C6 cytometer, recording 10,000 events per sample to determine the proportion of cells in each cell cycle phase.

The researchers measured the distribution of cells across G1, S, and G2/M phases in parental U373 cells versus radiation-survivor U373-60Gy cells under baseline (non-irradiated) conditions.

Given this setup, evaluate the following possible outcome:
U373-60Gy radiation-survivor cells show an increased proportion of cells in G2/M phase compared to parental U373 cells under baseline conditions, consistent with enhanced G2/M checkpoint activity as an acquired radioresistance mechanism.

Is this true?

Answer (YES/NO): NO